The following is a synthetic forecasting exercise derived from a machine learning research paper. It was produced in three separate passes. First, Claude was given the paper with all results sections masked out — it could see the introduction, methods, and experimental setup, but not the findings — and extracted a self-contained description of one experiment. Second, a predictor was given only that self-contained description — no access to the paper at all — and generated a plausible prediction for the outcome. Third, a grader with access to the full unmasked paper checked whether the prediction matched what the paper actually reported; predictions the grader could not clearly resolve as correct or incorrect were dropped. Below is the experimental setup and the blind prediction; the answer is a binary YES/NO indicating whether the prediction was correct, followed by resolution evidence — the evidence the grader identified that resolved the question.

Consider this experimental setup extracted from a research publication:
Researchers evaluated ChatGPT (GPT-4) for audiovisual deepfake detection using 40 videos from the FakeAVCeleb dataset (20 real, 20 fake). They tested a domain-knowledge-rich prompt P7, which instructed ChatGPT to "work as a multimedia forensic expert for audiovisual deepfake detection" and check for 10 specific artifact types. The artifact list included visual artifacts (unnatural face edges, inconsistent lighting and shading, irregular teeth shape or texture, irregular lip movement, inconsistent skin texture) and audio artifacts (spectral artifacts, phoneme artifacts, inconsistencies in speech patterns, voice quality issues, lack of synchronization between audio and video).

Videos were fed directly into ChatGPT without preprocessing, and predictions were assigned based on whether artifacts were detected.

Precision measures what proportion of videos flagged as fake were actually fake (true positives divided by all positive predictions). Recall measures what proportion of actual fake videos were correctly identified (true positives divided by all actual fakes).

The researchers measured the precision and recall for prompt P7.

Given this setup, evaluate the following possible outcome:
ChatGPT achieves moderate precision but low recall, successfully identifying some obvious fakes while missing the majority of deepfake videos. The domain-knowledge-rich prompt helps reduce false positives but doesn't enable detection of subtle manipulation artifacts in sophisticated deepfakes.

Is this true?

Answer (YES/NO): NO